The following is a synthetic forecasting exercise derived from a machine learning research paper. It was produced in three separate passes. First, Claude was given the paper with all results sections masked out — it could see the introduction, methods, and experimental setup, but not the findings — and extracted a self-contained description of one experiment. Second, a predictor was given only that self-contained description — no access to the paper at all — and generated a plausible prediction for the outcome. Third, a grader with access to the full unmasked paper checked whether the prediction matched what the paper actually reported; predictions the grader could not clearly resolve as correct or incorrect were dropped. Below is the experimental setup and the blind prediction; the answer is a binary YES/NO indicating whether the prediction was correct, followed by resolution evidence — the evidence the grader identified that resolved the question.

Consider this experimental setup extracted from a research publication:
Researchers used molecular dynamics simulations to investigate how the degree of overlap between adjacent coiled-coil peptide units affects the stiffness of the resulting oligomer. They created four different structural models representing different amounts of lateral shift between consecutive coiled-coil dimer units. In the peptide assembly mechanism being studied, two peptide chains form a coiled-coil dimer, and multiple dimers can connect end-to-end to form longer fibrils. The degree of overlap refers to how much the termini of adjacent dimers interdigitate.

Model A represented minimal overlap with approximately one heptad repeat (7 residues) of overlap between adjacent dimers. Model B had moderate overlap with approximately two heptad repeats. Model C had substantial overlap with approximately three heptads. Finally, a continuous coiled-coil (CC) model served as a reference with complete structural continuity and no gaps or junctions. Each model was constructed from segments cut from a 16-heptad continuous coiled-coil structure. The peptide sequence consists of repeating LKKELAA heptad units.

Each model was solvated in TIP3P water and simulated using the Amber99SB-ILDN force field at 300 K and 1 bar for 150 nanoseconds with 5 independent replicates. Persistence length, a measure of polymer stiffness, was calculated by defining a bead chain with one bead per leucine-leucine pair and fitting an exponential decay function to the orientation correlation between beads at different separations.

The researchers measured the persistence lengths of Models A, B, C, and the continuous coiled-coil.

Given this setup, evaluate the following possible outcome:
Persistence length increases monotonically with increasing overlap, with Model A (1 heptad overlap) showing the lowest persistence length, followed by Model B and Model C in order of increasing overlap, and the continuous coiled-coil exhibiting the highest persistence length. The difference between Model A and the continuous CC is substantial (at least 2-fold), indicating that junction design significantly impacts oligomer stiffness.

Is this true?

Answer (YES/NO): NO